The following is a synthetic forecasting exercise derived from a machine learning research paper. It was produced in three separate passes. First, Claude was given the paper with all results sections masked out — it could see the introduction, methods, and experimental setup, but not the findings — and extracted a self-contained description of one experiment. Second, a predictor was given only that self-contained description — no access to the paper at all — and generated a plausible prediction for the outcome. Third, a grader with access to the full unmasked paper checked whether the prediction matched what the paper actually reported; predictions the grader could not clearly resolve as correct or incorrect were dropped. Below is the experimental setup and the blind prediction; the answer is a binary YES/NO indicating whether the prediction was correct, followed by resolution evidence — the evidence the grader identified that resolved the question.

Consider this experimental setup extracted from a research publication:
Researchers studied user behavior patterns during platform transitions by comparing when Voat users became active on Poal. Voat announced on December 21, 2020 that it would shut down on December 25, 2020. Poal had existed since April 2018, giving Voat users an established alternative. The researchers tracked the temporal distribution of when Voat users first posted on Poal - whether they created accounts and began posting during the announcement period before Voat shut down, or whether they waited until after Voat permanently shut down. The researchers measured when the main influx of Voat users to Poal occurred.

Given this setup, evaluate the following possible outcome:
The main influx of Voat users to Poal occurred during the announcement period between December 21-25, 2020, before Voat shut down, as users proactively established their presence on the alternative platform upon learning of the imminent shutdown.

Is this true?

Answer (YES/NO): YES